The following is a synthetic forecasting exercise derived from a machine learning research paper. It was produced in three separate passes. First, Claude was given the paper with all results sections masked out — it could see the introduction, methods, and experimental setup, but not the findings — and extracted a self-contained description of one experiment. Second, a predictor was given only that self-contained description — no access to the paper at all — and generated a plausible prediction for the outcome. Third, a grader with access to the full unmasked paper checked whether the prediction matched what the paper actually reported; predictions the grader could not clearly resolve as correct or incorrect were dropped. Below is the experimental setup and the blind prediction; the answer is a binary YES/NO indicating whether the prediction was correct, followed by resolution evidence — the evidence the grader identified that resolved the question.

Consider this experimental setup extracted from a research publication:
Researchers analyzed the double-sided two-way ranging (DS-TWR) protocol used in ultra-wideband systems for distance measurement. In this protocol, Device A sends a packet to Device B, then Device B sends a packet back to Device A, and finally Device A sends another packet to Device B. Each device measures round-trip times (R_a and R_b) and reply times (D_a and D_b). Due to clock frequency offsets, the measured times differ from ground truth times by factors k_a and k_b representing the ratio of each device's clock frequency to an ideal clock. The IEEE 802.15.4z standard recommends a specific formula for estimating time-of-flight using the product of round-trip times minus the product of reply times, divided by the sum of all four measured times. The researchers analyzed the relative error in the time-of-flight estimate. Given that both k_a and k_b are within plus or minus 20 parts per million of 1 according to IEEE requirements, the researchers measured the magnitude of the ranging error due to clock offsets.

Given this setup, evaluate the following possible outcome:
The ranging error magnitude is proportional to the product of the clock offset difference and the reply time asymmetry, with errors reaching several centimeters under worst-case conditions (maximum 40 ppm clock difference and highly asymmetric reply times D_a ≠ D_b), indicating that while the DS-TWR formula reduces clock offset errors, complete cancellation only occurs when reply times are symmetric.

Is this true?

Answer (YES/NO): NO